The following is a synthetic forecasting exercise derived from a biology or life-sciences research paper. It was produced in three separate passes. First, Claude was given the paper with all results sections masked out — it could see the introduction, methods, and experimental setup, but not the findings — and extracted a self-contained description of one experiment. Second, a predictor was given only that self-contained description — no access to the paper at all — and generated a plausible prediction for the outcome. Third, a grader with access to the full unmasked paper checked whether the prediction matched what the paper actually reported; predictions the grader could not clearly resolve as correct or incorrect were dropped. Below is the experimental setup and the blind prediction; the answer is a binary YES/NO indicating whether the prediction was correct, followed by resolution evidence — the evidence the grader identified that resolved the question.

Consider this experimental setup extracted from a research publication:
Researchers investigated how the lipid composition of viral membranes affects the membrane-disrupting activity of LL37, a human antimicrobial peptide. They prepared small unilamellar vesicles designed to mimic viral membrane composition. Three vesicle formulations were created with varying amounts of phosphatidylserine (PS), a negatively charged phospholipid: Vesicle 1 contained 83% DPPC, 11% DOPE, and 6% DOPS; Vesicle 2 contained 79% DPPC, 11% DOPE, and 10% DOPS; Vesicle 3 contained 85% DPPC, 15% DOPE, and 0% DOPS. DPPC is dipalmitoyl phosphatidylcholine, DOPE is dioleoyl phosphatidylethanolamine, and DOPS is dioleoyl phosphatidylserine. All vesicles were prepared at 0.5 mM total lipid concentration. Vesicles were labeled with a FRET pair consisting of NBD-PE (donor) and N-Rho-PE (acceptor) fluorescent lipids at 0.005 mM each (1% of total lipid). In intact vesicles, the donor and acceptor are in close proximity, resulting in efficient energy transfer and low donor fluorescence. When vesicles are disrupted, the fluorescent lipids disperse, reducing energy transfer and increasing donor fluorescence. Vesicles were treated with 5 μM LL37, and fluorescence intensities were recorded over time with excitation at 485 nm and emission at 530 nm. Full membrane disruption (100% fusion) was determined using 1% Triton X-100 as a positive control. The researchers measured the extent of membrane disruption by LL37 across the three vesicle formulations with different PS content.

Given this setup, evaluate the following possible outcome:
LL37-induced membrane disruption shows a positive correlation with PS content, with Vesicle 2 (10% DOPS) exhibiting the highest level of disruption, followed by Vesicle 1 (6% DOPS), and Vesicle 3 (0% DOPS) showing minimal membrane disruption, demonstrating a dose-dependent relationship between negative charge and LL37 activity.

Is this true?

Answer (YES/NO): YES